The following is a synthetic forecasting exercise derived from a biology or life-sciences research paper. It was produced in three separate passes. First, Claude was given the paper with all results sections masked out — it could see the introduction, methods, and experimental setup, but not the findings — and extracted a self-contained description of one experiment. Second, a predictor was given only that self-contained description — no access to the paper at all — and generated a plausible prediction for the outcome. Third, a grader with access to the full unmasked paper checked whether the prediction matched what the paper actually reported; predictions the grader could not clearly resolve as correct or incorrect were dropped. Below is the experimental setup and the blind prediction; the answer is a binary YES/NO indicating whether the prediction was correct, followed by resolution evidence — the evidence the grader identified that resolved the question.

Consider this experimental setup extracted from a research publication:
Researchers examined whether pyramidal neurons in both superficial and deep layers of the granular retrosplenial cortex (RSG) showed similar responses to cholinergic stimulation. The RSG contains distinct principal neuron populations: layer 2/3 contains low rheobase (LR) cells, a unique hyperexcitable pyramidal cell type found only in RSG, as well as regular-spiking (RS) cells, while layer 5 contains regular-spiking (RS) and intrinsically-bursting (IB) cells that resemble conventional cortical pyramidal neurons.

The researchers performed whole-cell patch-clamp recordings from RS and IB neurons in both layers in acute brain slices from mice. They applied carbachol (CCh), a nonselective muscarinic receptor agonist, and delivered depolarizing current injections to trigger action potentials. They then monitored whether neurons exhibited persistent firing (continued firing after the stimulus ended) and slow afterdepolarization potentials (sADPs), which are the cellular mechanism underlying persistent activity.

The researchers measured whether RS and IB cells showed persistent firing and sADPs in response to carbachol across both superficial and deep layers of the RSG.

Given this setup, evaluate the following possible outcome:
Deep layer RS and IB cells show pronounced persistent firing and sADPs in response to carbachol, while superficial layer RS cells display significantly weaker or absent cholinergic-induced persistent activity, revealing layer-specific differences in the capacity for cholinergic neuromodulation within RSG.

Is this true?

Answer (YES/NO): NO